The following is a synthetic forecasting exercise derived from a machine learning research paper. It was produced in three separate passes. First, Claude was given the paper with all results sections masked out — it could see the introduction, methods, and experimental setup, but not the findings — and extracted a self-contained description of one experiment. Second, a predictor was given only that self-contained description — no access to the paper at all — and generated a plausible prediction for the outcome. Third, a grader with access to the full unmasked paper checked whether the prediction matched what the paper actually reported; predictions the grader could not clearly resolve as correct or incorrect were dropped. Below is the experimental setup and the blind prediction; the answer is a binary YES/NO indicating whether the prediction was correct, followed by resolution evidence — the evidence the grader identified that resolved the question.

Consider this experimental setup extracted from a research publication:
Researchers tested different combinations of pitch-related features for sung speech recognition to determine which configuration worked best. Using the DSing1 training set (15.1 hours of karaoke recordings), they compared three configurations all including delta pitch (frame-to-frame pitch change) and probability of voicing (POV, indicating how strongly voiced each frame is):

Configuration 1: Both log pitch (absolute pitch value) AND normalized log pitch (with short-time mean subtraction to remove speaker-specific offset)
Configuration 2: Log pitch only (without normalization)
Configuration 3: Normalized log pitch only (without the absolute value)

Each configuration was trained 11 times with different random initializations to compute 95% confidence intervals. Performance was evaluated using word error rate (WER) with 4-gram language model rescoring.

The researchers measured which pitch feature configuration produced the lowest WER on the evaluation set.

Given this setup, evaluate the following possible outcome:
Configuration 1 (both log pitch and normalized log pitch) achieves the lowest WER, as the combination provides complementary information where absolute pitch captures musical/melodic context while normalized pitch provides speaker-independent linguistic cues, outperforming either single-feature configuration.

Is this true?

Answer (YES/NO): YES